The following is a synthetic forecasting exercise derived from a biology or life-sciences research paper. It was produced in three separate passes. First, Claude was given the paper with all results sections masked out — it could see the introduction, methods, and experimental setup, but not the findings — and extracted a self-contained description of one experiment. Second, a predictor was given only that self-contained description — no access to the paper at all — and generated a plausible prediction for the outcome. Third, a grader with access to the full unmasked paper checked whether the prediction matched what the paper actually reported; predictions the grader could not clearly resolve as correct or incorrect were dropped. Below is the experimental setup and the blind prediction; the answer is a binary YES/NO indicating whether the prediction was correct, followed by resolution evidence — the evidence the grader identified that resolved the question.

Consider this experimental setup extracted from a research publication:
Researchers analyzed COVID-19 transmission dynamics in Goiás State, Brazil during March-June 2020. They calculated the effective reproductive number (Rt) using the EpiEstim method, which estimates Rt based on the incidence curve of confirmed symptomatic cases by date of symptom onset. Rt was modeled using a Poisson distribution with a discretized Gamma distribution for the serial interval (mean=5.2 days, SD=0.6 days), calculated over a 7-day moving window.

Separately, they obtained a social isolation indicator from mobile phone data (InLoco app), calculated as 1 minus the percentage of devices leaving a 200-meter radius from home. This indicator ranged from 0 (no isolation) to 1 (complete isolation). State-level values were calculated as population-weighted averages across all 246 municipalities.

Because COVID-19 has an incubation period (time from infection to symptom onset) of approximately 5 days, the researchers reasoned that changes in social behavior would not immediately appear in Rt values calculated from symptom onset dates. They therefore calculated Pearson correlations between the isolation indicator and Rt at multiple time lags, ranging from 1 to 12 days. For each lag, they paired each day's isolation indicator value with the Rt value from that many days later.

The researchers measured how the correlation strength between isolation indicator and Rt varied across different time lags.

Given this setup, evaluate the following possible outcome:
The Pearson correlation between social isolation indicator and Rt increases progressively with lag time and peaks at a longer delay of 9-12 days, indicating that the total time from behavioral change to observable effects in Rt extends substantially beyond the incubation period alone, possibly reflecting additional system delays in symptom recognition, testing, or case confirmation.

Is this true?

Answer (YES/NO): NO